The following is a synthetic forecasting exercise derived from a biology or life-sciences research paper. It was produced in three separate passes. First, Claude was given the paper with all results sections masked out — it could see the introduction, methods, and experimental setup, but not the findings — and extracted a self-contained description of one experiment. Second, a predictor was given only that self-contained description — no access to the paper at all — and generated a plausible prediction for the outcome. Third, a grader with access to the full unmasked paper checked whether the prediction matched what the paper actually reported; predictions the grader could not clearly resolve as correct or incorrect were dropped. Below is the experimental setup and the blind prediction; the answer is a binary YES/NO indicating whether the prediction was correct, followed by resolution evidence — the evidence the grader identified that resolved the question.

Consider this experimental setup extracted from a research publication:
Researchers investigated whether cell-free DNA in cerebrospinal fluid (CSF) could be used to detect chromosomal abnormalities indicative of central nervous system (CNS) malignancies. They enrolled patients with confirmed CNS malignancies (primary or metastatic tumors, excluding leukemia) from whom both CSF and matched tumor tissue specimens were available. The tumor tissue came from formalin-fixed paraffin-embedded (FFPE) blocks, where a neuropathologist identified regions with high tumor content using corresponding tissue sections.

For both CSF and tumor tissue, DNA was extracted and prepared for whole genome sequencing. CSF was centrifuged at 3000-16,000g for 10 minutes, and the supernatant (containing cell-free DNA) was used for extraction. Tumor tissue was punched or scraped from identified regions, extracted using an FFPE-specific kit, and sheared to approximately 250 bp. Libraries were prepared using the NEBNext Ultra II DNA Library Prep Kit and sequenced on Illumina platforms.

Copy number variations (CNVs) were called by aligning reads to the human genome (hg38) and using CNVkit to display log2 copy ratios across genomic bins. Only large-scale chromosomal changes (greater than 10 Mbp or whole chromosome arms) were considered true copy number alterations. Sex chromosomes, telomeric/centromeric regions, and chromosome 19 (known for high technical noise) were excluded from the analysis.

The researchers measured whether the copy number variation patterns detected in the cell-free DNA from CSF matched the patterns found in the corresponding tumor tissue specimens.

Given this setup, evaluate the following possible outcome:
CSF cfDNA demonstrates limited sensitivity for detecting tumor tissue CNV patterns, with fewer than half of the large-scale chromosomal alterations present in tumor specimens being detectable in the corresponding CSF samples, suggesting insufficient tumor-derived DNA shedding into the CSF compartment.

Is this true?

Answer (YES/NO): NO